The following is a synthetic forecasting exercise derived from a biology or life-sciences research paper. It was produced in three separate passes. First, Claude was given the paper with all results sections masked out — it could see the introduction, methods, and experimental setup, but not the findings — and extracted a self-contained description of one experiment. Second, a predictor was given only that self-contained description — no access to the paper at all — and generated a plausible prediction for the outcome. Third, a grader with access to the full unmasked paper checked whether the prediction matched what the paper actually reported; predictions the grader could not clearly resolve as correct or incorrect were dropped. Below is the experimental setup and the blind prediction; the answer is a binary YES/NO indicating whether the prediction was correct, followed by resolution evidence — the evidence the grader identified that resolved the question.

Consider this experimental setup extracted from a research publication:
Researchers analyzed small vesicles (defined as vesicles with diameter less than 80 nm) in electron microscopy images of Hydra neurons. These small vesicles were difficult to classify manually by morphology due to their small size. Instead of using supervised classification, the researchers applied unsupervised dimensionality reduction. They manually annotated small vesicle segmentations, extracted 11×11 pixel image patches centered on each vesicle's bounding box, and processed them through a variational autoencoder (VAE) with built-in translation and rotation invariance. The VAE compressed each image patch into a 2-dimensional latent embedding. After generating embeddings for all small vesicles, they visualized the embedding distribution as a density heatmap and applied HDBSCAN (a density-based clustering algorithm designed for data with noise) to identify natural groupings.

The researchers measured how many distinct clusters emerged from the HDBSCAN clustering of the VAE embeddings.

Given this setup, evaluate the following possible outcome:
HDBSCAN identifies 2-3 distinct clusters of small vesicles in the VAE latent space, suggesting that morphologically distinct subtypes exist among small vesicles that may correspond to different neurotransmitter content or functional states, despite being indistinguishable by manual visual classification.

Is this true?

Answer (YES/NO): YES